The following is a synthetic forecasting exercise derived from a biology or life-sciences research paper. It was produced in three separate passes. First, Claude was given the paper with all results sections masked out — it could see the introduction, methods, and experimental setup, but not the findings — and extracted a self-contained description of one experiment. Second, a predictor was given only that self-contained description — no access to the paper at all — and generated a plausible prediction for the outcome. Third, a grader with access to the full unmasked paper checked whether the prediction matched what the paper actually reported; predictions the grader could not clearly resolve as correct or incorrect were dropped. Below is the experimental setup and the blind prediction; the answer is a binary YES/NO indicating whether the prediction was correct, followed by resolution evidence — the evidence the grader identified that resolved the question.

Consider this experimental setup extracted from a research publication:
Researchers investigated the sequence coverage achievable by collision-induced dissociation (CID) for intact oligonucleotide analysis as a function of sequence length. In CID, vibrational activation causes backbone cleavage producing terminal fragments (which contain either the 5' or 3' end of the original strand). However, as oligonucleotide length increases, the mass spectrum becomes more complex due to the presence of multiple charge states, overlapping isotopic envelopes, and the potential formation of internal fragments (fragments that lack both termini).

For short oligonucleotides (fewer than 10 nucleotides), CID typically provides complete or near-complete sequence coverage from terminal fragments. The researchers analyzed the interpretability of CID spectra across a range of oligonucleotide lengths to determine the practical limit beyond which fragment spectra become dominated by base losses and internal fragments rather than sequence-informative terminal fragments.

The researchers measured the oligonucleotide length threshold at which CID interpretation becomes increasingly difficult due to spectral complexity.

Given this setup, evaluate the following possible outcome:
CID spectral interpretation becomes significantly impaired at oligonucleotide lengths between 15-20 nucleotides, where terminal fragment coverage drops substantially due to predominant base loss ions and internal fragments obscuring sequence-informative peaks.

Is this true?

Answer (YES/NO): NO